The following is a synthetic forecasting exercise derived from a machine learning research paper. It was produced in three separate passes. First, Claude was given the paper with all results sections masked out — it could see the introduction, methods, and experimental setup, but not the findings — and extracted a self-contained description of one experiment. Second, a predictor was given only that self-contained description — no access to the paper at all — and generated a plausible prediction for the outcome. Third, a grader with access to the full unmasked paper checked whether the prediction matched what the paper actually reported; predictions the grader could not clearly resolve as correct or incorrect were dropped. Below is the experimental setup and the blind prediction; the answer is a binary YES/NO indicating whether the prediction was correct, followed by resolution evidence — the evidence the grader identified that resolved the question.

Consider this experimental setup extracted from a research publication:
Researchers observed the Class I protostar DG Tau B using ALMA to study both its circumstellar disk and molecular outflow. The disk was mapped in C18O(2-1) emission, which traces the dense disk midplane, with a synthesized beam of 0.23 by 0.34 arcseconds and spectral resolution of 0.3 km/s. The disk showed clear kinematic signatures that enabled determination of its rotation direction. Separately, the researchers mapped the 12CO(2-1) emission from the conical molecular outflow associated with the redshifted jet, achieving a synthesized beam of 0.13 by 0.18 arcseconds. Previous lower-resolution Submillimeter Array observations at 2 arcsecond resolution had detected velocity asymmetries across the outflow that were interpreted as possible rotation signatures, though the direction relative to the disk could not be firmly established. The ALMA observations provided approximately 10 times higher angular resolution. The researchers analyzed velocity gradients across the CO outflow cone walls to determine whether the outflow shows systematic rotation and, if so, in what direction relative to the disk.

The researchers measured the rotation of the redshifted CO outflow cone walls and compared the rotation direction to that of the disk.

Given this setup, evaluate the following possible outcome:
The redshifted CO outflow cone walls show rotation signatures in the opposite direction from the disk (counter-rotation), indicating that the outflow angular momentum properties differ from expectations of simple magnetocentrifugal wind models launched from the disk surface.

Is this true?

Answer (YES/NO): NO